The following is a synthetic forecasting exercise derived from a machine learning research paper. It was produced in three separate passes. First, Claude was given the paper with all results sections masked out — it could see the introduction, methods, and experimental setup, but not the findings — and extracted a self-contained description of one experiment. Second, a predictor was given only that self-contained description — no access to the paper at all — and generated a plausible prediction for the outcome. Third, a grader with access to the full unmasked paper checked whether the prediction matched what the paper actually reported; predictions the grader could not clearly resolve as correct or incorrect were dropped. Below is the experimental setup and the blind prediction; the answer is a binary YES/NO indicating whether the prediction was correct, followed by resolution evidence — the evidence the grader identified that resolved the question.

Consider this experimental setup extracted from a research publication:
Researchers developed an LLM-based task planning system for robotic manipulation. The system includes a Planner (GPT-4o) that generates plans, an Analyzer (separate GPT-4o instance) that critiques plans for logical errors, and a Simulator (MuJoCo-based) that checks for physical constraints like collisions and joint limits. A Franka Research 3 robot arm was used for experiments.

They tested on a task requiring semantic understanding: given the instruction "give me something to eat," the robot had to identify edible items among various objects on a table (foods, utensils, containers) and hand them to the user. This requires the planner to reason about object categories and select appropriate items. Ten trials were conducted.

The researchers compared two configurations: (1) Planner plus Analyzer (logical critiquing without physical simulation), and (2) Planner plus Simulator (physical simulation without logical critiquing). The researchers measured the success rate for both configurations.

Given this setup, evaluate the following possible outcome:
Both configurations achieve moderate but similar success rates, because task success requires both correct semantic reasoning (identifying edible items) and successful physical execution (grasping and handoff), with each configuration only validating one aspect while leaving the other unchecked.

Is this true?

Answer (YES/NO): NO